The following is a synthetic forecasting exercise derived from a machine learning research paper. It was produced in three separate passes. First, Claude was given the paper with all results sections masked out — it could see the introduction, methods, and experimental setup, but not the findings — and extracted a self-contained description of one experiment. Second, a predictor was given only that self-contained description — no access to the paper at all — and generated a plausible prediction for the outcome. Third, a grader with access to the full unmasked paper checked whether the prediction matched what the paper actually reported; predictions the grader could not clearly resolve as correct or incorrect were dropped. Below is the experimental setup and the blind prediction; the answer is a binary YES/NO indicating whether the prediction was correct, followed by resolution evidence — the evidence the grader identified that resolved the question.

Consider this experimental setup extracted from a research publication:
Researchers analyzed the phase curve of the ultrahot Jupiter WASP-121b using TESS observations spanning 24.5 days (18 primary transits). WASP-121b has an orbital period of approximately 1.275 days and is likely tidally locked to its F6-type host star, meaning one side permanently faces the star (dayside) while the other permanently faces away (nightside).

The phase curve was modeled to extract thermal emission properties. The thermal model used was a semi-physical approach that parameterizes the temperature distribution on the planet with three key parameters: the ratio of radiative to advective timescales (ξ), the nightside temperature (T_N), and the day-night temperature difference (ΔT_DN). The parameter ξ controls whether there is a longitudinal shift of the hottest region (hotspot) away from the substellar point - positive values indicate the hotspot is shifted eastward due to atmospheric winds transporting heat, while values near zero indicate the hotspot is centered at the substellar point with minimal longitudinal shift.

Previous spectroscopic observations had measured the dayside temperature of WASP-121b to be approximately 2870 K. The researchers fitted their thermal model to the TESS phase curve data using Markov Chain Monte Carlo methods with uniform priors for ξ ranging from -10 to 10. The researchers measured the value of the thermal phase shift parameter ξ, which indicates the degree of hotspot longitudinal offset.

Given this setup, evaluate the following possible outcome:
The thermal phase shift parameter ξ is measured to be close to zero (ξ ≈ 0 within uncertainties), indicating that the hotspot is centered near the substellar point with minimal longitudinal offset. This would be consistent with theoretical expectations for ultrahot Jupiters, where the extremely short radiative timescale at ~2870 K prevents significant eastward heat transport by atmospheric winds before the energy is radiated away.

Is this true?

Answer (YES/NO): YES